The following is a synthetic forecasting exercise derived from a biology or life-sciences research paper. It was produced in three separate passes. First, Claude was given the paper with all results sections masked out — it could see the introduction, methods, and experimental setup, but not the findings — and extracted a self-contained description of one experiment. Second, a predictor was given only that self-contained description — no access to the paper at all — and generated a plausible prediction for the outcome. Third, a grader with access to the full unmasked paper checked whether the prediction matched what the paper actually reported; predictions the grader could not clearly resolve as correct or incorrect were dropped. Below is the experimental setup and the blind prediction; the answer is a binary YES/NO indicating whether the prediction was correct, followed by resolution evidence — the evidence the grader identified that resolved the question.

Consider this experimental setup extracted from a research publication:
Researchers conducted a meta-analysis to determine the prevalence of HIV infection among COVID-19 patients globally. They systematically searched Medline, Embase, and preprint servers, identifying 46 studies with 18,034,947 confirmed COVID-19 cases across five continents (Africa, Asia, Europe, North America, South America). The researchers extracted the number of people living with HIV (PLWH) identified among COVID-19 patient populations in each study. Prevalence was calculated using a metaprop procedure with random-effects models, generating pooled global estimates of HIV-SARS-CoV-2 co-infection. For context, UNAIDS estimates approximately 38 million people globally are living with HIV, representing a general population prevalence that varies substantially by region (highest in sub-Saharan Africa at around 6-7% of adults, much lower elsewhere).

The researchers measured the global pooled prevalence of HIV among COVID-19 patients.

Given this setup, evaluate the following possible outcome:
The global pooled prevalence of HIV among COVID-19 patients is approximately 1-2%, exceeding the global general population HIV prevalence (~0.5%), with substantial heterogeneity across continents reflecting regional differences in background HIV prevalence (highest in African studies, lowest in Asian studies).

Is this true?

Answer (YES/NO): YES